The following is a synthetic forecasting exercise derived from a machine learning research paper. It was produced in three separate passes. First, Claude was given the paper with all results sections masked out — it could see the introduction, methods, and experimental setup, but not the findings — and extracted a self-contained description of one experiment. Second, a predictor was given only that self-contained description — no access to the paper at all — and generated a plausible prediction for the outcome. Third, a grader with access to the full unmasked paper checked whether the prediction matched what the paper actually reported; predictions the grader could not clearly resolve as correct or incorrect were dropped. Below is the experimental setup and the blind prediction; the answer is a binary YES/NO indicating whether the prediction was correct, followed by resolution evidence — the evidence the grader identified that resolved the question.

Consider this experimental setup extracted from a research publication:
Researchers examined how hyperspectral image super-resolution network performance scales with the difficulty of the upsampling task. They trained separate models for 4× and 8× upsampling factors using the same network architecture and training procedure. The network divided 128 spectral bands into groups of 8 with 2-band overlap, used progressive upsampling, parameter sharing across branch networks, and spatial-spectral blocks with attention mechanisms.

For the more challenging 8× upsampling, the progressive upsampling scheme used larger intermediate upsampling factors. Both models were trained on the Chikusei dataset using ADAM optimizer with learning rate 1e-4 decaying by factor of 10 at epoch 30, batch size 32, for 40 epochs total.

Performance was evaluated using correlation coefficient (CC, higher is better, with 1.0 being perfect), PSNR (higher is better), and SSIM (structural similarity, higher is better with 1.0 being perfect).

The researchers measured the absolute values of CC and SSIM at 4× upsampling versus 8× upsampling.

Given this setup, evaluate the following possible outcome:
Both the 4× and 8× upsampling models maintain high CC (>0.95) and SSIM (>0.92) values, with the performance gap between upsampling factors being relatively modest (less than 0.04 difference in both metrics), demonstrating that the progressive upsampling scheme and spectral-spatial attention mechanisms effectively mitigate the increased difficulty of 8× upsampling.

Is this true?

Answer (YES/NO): NO